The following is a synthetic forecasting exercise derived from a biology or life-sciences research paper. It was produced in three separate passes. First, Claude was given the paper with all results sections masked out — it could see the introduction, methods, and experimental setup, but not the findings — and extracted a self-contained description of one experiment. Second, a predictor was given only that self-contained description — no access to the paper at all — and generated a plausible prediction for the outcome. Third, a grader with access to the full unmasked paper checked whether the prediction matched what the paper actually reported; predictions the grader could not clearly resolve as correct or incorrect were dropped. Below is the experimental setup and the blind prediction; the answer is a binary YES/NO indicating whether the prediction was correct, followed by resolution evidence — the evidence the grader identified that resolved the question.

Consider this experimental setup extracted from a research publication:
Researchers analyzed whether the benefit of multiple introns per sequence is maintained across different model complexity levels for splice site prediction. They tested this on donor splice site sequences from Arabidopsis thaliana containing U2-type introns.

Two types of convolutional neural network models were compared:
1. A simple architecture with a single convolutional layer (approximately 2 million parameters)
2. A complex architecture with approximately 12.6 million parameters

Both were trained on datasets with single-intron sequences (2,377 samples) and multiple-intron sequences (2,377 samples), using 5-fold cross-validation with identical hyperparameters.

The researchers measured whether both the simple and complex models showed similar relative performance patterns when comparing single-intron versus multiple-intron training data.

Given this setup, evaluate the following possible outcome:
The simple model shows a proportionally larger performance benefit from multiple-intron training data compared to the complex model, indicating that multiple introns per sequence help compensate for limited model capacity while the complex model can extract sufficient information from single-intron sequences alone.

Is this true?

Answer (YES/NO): NO